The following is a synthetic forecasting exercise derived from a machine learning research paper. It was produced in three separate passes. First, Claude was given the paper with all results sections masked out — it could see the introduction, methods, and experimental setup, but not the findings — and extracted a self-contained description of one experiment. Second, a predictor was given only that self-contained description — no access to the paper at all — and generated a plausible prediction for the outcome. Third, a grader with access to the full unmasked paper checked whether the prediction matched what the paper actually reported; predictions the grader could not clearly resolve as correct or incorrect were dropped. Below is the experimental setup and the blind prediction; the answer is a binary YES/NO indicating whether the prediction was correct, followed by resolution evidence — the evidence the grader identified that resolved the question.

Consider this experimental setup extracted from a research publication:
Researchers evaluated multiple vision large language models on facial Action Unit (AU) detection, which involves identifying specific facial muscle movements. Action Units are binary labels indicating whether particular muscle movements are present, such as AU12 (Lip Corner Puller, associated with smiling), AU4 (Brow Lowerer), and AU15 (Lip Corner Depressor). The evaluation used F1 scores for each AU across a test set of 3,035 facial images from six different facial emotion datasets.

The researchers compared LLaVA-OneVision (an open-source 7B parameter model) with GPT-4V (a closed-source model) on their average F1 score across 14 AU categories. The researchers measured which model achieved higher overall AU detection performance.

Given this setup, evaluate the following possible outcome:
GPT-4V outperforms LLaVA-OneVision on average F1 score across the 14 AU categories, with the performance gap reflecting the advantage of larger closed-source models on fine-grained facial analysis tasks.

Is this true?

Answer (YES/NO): NO